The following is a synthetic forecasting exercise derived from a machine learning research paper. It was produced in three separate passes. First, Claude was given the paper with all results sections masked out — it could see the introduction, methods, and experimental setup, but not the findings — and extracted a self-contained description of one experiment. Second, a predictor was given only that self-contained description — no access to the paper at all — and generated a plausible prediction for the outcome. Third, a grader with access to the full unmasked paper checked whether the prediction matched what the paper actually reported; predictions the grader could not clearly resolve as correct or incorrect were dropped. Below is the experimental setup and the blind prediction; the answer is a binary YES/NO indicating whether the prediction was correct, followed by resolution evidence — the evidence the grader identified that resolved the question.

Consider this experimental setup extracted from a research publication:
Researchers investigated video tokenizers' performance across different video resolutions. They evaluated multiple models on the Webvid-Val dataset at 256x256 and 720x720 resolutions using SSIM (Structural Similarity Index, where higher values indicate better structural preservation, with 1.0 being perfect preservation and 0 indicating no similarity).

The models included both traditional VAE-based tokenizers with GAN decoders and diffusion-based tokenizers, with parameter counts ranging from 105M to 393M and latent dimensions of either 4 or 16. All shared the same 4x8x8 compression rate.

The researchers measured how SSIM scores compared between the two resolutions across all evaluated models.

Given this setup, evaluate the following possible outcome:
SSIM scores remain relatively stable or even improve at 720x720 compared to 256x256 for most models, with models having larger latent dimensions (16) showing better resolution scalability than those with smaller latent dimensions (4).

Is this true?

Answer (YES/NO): NO